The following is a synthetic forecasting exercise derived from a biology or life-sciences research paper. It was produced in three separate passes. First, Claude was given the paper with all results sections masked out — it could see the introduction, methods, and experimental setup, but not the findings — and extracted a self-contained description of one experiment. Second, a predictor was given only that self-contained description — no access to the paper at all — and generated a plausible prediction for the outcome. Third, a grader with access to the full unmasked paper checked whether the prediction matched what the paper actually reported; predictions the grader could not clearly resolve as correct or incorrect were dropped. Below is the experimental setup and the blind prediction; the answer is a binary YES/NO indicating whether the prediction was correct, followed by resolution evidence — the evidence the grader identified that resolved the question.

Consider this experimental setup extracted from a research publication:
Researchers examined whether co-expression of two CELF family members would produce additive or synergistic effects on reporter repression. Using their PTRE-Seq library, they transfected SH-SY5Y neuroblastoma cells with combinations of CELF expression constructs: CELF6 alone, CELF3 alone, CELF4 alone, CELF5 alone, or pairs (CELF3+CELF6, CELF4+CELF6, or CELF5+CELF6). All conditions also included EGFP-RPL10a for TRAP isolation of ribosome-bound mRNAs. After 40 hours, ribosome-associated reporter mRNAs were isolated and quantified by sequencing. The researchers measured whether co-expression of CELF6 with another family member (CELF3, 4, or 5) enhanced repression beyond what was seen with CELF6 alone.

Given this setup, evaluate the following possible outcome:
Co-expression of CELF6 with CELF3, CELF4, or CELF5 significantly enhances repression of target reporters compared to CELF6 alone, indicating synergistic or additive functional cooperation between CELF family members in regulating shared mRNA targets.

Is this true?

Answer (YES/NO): NO